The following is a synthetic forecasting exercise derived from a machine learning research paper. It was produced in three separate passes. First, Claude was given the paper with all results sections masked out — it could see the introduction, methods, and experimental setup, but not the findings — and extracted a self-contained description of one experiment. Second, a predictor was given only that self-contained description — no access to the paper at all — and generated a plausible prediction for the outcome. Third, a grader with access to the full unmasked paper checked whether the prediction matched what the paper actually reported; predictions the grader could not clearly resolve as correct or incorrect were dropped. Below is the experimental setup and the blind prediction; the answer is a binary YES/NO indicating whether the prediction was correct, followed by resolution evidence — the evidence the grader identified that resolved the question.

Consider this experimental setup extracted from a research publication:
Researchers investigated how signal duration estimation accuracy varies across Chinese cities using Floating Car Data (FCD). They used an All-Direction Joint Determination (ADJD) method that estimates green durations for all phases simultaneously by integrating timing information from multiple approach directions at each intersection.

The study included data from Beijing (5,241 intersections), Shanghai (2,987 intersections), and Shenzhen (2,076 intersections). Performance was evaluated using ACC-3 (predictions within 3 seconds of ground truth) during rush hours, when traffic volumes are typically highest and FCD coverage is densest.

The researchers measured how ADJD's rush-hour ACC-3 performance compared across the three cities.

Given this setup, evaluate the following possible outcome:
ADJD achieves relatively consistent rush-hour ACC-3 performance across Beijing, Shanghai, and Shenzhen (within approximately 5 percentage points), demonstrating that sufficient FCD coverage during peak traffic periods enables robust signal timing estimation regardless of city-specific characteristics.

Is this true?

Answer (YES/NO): NO